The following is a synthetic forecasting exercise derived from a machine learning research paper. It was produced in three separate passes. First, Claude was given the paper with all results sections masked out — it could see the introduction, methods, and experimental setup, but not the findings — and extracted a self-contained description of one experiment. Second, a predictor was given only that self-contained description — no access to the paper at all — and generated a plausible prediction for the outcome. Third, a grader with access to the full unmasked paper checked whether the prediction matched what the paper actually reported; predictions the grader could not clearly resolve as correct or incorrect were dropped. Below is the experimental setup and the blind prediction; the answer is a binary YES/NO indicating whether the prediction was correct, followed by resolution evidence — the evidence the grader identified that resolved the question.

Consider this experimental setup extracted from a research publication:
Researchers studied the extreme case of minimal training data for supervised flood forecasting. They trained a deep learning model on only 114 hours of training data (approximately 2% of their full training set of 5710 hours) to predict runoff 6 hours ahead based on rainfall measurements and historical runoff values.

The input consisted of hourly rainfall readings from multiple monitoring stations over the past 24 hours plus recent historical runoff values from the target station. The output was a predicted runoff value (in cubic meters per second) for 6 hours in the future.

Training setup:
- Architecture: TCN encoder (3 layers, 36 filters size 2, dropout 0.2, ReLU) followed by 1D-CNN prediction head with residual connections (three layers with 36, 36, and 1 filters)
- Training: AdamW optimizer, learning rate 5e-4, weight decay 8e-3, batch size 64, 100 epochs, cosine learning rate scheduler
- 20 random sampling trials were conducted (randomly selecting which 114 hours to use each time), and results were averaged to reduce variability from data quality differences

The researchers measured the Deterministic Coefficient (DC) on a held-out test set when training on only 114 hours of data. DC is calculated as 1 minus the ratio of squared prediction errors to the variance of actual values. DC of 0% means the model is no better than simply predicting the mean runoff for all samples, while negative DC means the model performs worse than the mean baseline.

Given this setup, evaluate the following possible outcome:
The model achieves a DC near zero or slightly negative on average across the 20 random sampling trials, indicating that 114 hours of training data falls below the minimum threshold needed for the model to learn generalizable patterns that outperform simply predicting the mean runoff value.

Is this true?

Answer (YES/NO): NO